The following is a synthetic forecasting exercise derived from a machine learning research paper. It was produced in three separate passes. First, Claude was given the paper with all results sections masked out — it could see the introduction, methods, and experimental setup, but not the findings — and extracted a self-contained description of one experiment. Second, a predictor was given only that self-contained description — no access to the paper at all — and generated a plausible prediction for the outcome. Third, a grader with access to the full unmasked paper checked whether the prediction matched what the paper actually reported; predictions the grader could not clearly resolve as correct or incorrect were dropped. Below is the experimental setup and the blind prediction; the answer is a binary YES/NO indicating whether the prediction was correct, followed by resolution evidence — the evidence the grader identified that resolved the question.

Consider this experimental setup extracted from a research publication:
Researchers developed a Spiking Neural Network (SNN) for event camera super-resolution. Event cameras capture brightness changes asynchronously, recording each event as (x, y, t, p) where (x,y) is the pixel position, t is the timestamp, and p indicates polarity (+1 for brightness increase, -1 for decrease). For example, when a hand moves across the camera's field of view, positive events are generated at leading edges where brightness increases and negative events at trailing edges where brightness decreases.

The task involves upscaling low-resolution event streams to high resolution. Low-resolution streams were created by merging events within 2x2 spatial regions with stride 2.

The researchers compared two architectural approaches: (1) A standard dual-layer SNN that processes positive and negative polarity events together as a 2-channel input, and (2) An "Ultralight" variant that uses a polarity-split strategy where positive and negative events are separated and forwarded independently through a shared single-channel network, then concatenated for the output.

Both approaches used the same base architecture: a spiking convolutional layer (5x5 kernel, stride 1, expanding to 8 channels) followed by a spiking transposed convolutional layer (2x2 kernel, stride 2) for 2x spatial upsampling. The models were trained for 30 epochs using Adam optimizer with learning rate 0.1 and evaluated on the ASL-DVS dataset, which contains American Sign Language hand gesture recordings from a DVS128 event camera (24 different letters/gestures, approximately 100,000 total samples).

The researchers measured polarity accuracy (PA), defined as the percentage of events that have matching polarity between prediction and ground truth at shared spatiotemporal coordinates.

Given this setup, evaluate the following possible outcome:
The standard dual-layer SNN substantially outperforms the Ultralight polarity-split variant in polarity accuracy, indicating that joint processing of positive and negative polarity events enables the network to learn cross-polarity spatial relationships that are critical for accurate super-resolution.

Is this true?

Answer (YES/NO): NO